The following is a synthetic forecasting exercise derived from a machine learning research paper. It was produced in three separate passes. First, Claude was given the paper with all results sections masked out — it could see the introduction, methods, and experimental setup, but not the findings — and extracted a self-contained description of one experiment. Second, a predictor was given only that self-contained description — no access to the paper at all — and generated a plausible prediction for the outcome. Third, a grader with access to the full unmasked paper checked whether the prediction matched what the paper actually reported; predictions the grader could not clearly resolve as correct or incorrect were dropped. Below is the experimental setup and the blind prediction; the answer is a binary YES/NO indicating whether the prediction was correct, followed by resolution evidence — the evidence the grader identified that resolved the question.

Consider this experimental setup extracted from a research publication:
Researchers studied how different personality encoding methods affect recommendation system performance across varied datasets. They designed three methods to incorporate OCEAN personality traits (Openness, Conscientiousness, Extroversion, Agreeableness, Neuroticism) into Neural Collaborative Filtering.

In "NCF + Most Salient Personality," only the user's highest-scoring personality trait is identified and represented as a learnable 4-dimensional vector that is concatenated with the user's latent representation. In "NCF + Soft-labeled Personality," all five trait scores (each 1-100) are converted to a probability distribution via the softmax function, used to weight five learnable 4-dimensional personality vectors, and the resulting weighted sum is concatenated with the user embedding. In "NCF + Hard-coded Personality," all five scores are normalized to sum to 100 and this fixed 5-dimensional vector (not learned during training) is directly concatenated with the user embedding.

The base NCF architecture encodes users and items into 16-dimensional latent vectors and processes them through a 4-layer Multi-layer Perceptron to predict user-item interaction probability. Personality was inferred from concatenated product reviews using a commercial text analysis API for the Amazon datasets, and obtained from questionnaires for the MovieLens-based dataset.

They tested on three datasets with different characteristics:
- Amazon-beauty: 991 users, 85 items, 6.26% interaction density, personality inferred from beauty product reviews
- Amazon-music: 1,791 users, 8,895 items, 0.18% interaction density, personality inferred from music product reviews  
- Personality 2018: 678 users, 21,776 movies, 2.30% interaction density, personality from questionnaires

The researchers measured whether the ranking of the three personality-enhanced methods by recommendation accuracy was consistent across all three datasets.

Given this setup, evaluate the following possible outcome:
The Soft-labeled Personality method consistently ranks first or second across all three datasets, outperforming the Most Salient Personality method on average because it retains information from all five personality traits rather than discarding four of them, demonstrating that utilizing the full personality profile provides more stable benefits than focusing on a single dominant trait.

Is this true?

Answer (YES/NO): NO